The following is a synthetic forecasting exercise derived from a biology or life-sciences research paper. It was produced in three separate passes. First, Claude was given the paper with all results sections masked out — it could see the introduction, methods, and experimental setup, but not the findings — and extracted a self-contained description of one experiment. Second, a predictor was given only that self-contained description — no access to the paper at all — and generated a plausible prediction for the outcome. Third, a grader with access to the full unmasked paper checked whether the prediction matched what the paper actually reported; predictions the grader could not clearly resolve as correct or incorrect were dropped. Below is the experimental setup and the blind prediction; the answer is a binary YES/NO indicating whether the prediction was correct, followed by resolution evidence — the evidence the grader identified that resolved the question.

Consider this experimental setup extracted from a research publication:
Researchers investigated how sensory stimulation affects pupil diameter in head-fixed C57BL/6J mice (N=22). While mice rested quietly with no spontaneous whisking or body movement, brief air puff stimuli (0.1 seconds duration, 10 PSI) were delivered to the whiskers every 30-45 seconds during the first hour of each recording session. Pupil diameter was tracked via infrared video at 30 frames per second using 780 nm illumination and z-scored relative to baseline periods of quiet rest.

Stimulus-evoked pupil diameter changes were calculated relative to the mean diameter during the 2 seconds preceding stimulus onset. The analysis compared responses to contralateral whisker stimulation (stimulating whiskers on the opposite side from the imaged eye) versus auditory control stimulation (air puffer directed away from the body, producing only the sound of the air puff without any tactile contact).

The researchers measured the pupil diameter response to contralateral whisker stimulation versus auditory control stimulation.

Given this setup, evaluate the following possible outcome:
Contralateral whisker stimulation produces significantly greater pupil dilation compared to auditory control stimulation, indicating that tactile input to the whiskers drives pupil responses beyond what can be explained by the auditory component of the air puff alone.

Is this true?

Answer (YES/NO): YES